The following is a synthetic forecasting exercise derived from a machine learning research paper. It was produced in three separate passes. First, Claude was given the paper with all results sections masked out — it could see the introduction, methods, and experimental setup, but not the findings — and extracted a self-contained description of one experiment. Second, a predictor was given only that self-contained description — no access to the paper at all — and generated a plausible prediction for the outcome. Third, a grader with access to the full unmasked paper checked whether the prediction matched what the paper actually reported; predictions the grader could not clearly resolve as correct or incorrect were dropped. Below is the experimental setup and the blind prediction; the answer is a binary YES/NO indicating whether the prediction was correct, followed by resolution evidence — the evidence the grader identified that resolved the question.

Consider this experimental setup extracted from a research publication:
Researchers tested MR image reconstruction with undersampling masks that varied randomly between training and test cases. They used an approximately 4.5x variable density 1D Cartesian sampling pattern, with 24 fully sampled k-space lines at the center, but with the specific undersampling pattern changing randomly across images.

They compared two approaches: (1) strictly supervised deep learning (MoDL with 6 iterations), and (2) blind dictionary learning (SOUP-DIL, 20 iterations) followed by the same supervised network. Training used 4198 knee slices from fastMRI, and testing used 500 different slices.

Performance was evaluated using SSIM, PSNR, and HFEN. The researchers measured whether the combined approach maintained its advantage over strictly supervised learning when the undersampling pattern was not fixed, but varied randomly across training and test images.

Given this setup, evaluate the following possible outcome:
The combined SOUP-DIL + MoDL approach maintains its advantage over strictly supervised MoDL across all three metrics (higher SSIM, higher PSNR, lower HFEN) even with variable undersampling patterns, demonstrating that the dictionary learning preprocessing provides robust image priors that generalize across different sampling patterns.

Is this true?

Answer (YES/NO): YES